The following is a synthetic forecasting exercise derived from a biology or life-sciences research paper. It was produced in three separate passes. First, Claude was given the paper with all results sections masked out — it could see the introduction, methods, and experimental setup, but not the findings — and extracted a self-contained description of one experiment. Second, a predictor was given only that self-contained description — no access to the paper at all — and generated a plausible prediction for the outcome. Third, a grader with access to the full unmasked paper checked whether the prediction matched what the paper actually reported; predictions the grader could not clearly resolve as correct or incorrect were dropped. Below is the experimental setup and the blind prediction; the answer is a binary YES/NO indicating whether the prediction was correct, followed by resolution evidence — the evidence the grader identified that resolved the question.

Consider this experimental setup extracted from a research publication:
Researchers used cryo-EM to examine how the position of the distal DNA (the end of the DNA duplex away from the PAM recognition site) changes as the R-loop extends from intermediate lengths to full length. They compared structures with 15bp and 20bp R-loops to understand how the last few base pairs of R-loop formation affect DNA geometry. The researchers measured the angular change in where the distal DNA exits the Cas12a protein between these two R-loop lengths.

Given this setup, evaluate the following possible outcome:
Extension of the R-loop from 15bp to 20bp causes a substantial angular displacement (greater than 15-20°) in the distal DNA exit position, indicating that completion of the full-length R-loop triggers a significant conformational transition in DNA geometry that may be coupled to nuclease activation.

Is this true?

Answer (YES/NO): YES